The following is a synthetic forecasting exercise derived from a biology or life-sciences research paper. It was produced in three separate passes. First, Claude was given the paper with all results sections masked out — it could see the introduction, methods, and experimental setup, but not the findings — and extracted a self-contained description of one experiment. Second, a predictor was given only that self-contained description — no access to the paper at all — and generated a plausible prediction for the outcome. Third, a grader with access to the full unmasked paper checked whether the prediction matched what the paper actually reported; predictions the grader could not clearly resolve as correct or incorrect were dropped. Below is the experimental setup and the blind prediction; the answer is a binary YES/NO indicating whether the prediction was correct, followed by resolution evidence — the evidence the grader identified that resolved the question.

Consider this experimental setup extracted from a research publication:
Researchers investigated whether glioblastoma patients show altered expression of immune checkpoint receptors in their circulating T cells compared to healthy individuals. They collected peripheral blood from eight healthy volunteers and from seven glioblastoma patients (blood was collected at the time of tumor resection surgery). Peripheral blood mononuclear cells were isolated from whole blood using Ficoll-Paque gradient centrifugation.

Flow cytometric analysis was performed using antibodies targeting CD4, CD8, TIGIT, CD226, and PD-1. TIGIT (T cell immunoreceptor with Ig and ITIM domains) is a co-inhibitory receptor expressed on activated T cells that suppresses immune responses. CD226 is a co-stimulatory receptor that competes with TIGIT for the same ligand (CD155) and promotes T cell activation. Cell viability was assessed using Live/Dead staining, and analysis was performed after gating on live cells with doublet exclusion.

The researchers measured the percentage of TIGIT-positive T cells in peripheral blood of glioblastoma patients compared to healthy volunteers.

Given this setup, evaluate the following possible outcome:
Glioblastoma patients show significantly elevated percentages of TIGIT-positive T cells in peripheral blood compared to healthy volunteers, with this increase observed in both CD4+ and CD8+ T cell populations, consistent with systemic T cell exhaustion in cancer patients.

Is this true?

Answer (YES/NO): YES